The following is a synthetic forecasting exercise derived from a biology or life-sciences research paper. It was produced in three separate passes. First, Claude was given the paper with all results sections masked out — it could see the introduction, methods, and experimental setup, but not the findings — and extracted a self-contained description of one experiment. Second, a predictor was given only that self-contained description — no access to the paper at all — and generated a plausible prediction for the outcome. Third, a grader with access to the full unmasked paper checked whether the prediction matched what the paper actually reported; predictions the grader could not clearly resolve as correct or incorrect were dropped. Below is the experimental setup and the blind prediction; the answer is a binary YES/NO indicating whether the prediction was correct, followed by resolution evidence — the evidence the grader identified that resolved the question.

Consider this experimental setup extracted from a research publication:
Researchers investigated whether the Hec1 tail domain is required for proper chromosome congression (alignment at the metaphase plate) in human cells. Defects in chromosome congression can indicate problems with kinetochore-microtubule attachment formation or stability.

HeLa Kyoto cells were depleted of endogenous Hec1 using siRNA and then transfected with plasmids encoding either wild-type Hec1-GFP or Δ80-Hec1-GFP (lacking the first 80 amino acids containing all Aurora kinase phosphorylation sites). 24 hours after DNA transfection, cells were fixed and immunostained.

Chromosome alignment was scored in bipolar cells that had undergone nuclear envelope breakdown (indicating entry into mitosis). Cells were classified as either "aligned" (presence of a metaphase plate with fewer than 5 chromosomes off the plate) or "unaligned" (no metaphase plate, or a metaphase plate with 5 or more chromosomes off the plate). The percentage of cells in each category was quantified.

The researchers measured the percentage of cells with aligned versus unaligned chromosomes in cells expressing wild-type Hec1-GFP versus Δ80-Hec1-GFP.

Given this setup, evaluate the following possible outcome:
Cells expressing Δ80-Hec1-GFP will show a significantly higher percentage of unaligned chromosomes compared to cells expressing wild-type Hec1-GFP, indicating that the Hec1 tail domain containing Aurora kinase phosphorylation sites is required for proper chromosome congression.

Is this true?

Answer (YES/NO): YES